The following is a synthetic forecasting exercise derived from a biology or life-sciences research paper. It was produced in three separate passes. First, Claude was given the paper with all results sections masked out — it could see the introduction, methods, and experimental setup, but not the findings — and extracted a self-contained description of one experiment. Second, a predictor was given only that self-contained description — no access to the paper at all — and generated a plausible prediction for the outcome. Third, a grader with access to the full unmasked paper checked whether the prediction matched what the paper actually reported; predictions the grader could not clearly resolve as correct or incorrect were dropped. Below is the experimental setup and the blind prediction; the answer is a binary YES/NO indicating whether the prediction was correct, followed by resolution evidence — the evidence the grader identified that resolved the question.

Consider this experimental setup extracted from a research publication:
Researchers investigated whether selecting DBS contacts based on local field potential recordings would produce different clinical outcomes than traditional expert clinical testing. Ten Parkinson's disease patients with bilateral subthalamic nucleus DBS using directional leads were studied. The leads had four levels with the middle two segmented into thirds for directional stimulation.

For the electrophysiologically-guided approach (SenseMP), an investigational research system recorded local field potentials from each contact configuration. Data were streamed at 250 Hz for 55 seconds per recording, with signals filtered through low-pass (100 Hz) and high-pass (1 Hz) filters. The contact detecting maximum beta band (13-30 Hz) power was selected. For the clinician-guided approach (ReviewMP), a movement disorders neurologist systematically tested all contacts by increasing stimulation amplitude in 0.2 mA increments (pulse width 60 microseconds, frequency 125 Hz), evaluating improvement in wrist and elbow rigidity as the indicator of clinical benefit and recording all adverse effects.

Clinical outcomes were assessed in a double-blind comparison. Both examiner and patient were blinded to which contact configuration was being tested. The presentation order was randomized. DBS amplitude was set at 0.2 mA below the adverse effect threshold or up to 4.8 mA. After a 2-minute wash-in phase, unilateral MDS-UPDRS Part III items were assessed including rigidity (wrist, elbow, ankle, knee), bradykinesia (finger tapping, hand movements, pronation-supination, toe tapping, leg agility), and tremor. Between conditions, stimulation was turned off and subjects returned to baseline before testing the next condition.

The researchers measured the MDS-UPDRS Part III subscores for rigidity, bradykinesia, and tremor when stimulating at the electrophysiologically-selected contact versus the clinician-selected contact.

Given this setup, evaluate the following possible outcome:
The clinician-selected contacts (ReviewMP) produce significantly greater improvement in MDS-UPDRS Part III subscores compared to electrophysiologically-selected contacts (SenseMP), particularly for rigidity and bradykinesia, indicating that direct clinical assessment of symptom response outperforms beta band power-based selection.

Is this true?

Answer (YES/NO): NO